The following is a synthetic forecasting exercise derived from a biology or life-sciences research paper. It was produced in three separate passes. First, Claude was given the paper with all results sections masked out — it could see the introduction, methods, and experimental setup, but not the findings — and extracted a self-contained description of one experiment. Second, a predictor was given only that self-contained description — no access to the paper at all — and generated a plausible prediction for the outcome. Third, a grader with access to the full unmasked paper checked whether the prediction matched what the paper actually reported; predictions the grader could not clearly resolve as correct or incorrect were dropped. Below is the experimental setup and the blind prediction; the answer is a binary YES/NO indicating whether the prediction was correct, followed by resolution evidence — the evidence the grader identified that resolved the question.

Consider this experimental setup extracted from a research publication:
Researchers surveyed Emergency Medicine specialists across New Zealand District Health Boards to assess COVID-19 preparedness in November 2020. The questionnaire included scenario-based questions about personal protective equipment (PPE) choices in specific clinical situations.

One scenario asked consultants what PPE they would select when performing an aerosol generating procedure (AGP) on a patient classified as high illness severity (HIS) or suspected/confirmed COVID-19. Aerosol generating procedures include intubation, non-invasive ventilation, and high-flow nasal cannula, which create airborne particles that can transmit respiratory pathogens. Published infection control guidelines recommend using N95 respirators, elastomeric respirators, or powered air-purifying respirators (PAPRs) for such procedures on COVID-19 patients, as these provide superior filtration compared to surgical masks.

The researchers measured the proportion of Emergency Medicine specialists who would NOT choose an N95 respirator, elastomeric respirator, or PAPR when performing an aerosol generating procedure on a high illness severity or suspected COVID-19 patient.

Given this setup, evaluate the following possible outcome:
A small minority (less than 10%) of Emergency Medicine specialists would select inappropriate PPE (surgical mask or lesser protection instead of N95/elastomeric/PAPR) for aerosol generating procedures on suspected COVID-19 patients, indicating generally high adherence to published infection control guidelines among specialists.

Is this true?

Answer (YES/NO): NO